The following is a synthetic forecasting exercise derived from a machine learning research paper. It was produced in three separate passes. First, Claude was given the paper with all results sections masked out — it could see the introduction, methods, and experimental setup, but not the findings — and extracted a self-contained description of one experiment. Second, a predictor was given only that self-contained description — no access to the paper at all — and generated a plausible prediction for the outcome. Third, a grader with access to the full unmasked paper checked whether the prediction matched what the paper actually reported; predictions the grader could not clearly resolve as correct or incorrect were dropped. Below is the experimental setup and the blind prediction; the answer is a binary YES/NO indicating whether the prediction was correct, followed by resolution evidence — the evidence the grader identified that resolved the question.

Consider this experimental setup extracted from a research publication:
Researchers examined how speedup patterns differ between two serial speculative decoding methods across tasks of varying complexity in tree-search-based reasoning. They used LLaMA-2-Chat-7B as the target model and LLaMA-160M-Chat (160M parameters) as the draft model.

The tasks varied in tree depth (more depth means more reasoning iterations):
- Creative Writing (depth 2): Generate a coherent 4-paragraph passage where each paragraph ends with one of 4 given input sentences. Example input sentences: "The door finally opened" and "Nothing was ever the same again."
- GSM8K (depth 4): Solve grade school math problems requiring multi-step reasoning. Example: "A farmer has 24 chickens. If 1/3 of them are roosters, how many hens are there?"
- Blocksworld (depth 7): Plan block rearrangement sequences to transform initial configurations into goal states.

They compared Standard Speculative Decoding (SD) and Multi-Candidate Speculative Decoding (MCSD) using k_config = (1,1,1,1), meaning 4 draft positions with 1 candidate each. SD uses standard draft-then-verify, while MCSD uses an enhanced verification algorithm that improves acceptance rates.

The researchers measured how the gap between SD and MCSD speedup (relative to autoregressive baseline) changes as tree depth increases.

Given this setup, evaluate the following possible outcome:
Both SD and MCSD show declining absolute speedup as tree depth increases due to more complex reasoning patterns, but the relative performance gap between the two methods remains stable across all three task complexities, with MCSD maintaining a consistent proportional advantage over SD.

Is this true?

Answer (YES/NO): NO